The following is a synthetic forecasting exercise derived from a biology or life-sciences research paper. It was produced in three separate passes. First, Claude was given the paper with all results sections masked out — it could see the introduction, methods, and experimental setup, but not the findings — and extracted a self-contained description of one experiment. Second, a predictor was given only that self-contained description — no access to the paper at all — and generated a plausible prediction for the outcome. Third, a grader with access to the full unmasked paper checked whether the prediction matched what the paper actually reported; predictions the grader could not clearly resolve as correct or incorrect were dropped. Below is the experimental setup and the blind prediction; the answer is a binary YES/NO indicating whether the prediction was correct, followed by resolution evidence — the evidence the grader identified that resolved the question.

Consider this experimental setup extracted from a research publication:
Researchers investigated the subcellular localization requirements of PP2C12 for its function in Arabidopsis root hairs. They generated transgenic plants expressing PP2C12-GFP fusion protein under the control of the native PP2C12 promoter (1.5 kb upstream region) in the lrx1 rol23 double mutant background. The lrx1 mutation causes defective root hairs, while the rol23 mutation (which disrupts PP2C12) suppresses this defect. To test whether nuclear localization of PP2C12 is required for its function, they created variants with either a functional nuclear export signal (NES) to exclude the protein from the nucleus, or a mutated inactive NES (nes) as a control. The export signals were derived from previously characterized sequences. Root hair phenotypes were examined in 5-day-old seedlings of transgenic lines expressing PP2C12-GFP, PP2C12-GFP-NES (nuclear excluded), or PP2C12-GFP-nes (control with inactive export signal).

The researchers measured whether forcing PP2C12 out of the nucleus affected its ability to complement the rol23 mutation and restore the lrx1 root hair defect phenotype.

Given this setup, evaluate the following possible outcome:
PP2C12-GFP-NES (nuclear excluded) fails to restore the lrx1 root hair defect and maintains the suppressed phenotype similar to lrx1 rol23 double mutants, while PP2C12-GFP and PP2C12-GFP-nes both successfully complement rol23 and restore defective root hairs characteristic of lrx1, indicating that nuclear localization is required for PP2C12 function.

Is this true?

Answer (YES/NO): NO